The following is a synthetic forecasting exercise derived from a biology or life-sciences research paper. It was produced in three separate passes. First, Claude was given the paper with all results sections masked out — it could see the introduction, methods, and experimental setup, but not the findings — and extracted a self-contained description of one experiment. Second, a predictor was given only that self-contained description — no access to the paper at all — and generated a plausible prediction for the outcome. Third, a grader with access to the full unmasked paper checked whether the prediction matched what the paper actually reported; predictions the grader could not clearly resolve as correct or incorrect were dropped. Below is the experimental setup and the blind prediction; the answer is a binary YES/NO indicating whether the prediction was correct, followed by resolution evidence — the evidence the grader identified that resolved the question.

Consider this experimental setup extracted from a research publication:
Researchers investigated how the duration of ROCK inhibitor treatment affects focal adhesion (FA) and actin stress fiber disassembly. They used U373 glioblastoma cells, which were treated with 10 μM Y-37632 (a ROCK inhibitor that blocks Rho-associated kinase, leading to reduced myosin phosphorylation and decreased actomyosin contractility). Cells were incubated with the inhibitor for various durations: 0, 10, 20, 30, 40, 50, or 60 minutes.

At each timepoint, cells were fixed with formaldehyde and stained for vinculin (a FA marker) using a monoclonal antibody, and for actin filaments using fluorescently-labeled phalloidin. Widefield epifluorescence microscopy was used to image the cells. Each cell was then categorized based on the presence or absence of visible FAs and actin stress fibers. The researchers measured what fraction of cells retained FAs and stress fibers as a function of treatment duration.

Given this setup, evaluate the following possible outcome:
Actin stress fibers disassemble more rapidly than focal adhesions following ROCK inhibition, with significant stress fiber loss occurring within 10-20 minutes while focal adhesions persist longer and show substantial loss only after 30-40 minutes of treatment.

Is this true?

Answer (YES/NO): NO